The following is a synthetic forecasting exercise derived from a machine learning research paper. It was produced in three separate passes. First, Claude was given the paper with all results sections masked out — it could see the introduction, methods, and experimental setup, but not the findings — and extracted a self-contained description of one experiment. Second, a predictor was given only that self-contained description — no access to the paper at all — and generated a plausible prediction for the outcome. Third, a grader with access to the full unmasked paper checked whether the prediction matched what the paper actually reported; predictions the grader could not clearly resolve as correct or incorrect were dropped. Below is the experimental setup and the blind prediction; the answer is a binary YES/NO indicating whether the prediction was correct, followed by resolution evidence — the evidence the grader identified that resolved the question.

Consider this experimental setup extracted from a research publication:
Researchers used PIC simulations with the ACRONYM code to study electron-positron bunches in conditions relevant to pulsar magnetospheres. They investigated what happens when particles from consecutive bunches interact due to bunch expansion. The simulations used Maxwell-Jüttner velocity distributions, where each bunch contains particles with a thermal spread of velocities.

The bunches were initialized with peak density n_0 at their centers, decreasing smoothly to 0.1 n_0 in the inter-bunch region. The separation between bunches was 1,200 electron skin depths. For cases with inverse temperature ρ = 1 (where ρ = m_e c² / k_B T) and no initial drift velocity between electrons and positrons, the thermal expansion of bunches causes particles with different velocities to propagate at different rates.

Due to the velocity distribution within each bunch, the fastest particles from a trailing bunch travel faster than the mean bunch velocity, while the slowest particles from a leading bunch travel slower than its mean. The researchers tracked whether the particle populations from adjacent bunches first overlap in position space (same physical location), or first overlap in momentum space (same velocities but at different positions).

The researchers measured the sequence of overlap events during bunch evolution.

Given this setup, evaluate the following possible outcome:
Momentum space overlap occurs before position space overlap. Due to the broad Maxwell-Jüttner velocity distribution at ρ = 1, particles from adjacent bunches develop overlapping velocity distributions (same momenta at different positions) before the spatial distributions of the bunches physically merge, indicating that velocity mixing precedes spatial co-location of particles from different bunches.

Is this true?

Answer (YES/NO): NO